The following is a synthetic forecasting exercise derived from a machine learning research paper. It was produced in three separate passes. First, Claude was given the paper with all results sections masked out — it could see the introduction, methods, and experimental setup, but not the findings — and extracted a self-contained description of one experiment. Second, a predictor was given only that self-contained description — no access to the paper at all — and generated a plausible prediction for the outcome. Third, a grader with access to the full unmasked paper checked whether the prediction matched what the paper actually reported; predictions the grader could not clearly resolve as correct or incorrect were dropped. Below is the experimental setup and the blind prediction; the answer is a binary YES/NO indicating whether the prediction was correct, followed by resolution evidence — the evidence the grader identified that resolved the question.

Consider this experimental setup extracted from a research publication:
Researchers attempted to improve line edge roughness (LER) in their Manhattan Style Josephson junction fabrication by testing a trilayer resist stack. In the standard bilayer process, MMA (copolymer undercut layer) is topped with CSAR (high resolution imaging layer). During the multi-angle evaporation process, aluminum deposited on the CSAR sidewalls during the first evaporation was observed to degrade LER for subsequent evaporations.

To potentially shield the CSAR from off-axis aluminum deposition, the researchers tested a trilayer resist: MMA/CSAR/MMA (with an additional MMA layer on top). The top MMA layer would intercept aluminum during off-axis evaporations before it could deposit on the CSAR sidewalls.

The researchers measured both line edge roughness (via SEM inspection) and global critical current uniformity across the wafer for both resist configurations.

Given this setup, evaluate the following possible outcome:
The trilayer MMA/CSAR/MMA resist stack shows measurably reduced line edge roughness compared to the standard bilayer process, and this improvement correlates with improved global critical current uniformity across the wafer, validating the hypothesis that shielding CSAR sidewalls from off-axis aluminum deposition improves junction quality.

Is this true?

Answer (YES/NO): NO